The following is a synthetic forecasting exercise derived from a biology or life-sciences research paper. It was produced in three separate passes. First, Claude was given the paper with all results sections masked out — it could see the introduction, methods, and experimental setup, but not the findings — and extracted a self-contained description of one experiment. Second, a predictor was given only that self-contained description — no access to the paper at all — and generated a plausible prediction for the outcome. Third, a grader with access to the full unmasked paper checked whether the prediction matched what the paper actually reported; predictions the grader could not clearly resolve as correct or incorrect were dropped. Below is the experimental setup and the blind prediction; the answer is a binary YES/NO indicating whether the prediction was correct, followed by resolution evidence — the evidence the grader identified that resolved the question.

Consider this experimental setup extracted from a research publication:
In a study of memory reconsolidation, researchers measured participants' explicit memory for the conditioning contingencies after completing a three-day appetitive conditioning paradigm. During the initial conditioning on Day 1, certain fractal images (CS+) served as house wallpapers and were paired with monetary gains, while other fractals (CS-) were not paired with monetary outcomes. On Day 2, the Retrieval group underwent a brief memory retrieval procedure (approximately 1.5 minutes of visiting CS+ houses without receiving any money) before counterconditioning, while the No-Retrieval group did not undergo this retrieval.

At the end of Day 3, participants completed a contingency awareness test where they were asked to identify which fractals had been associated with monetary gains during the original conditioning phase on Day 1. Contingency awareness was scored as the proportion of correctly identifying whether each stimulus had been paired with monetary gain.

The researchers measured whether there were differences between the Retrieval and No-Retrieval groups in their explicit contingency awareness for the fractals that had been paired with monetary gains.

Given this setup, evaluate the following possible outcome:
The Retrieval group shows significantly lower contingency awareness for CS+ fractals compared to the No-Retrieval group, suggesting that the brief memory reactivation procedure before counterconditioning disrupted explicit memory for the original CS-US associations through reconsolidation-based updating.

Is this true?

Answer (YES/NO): NO